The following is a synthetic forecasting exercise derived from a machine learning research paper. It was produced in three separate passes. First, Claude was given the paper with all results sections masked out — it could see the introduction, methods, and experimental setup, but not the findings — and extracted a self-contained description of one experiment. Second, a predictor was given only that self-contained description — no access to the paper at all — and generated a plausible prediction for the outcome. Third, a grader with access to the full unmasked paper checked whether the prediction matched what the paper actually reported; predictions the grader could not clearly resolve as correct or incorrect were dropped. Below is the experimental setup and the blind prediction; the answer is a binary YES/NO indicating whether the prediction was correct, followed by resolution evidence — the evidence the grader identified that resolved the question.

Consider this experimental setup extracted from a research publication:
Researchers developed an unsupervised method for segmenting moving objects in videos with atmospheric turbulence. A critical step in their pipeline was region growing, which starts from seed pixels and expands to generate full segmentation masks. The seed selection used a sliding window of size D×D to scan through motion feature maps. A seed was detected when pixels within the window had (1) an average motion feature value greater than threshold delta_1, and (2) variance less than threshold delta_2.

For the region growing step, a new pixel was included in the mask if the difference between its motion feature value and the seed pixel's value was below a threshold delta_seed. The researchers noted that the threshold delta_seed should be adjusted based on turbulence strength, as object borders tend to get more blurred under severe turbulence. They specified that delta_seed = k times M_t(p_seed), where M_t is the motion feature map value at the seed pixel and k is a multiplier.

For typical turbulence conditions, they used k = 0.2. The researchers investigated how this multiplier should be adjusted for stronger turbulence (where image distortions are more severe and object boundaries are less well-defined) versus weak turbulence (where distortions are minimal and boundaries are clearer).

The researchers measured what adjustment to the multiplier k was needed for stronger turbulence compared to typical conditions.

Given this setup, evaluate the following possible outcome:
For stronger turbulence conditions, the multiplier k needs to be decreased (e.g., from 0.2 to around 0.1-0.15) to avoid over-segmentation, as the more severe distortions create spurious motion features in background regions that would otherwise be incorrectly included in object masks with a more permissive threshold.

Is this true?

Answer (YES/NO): NO